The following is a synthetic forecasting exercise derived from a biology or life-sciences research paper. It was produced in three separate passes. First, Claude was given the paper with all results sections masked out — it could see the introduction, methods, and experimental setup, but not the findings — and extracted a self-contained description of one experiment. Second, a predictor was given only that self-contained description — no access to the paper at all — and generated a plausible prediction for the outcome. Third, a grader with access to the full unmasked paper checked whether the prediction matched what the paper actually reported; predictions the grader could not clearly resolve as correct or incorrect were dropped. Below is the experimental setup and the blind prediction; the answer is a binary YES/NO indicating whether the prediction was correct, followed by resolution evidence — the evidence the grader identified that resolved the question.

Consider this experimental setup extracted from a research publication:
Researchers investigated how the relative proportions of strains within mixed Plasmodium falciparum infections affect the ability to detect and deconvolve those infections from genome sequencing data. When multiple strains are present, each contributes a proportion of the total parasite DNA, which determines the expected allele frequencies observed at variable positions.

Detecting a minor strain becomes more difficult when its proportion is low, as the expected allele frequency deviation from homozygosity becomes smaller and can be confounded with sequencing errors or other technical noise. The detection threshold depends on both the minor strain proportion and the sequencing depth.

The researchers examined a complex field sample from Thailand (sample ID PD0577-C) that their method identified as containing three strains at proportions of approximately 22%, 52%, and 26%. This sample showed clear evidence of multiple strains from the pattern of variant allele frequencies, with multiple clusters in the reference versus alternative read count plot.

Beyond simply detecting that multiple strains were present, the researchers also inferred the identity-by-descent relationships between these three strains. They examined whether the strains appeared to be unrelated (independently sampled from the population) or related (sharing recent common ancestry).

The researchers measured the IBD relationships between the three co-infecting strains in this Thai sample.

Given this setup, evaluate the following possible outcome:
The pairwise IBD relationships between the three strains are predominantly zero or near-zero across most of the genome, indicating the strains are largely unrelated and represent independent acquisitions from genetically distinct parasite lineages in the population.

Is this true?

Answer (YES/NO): NO